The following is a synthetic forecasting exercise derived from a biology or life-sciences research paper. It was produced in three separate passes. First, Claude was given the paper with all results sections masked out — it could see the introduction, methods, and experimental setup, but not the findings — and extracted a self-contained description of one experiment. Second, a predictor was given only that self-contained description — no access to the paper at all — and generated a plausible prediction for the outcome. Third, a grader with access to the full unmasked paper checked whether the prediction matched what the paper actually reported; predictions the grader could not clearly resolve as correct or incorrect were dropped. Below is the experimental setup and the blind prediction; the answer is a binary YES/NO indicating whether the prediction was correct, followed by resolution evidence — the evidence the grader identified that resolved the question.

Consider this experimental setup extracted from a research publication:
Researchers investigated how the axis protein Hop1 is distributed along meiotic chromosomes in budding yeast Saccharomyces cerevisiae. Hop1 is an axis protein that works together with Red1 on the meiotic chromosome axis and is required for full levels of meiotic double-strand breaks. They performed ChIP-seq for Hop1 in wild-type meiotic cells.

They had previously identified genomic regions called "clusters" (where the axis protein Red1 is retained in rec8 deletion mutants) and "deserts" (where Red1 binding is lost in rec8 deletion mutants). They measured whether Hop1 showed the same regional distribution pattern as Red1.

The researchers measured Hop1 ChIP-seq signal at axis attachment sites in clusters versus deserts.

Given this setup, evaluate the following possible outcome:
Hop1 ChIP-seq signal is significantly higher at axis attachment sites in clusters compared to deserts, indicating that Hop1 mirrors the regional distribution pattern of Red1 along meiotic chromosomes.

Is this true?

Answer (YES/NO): YES